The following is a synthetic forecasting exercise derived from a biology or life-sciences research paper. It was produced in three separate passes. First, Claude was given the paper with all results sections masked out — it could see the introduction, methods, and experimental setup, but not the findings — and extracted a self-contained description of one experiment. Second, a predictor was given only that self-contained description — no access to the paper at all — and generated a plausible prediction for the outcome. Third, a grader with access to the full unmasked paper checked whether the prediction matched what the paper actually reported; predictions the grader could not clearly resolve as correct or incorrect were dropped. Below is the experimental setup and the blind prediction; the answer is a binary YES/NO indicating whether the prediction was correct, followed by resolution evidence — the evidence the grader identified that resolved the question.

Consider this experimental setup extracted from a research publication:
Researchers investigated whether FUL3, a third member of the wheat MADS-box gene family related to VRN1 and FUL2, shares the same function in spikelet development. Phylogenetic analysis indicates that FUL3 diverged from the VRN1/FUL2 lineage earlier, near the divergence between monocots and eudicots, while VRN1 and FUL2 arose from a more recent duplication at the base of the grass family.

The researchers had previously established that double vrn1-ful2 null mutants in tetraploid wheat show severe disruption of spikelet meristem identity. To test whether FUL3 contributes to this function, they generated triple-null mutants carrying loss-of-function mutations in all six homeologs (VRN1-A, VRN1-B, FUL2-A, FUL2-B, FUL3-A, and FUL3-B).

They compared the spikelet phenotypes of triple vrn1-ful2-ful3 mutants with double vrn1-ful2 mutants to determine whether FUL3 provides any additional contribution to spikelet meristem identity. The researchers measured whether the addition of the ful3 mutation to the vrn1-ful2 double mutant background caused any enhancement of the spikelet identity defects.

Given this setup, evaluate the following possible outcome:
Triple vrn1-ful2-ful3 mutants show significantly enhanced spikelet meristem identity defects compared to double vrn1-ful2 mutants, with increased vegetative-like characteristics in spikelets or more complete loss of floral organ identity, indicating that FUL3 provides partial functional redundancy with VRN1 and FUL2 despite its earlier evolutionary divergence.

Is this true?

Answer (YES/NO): NO